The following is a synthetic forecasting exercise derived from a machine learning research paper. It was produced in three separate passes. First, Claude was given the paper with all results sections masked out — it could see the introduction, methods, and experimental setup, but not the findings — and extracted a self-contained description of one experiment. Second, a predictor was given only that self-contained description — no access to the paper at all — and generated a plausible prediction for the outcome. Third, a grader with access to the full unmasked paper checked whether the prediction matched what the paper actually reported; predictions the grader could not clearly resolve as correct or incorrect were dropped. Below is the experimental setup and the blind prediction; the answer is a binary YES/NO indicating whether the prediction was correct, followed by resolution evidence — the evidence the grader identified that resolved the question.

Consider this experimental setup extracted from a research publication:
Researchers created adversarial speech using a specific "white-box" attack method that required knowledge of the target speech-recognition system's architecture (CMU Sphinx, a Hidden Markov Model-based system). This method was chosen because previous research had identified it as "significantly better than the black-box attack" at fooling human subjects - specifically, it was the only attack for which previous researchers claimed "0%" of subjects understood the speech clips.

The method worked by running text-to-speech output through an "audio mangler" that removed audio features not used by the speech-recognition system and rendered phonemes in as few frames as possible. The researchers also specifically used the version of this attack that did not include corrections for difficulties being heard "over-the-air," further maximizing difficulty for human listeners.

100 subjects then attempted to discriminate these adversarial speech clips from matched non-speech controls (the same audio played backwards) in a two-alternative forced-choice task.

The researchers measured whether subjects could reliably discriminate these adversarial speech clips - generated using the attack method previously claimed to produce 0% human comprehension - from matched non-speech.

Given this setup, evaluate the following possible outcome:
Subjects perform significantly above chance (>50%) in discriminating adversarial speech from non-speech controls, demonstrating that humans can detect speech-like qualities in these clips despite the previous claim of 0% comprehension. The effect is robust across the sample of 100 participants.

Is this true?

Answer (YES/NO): YES